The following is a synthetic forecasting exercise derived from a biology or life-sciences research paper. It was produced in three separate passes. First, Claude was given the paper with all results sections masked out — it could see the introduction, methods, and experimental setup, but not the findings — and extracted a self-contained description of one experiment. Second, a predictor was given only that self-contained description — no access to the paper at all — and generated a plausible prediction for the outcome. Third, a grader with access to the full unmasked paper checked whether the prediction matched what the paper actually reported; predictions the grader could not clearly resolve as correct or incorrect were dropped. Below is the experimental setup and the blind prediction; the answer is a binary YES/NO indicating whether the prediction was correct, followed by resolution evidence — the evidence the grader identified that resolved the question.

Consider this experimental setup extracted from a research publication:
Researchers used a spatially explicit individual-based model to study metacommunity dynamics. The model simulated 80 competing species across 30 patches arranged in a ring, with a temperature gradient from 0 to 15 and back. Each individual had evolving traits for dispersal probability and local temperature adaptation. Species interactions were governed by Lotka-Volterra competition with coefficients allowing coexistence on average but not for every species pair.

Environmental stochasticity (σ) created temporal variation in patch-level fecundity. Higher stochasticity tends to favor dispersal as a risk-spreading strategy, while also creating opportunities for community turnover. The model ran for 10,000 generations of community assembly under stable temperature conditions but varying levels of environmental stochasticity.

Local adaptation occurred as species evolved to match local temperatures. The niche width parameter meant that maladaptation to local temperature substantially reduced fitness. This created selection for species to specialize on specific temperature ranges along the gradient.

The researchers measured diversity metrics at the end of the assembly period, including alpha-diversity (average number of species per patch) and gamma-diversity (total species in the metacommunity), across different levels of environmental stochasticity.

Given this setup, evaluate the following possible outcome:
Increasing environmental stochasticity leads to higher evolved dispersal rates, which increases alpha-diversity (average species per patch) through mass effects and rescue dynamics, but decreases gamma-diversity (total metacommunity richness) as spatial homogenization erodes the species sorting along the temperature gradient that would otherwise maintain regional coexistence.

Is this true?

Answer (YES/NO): NO